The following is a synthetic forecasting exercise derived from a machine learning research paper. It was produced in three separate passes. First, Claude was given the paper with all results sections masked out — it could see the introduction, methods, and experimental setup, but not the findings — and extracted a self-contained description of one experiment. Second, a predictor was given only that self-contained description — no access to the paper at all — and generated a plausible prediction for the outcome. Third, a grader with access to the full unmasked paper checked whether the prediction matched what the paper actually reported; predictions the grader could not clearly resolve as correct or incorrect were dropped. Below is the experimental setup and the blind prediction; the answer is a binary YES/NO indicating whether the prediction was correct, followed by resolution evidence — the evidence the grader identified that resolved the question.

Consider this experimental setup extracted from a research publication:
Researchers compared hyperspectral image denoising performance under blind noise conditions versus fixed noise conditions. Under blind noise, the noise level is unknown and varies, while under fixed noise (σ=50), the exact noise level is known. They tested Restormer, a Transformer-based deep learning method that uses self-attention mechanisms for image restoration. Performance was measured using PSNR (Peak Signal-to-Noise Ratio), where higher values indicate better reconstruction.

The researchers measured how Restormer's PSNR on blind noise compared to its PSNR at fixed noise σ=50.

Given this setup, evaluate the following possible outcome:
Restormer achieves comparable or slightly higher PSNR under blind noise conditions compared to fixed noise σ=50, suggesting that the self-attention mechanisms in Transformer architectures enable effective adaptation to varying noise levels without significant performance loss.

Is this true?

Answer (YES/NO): NO